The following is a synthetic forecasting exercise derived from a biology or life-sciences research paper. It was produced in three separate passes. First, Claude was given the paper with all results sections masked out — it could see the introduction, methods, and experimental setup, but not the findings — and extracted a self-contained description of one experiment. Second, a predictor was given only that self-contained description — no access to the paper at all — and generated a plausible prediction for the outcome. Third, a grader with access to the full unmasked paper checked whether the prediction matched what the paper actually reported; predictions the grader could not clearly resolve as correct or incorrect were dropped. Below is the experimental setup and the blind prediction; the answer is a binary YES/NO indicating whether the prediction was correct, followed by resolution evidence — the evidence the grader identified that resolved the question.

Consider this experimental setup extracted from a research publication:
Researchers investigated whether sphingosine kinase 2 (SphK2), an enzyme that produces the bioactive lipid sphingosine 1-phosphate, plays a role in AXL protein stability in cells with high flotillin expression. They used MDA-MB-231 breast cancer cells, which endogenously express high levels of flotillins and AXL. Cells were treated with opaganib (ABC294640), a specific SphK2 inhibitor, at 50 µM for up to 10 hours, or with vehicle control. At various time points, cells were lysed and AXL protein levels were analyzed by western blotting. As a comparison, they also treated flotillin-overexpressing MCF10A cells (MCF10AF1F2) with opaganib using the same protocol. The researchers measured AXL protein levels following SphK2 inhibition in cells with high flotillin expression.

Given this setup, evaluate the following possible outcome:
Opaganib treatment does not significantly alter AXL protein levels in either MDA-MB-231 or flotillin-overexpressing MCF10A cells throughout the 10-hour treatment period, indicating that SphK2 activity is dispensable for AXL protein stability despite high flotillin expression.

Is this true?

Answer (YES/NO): NO